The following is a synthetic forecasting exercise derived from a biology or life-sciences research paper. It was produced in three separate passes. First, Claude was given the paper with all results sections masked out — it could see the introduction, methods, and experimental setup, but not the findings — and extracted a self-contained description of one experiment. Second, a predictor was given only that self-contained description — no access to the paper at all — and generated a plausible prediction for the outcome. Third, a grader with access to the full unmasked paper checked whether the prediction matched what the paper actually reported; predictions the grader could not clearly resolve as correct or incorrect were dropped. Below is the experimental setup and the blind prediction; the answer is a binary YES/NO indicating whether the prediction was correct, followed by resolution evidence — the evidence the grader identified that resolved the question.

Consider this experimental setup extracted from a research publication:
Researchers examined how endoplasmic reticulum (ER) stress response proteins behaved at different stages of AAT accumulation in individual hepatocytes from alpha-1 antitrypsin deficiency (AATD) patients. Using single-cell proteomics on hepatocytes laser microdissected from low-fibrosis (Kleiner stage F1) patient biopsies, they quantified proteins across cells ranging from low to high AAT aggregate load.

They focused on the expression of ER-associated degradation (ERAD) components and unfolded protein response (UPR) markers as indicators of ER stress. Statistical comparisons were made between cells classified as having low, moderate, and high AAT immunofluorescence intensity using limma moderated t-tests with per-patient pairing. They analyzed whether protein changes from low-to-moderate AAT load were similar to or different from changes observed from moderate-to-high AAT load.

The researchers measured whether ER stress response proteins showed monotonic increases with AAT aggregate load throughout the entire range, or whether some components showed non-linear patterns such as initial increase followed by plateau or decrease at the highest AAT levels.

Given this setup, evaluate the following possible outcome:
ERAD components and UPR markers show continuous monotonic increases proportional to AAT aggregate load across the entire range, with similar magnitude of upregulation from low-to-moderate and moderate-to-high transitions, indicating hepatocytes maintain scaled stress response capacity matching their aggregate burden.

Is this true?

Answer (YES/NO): NO